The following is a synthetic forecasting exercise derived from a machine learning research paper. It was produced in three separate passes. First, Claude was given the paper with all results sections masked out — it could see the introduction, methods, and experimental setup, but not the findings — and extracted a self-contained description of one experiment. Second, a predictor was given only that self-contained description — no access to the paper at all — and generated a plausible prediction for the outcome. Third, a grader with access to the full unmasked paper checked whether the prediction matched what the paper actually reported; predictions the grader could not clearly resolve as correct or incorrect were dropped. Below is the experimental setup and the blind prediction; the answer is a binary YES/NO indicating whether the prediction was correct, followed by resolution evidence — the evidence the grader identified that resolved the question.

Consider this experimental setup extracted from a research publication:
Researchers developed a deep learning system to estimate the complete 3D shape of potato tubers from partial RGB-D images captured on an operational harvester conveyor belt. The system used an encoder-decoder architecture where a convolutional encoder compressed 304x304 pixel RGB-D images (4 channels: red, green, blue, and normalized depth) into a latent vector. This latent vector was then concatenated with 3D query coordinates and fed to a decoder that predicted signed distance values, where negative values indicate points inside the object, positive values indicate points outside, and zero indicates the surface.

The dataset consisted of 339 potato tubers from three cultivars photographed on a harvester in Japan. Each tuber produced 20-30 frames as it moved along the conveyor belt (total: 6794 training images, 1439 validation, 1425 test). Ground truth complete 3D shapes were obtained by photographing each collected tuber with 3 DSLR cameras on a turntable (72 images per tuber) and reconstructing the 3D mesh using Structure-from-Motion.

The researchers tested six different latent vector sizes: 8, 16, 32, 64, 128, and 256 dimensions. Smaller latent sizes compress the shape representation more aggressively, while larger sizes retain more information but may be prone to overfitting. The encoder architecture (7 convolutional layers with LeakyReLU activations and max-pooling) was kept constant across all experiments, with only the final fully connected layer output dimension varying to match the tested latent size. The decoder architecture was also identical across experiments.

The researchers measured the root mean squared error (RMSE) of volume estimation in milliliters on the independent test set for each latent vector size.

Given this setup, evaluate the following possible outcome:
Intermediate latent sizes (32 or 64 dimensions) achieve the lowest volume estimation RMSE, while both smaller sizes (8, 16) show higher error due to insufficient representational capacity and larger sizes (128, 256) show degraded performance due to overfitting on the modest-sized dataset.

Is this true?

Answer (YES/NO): YES